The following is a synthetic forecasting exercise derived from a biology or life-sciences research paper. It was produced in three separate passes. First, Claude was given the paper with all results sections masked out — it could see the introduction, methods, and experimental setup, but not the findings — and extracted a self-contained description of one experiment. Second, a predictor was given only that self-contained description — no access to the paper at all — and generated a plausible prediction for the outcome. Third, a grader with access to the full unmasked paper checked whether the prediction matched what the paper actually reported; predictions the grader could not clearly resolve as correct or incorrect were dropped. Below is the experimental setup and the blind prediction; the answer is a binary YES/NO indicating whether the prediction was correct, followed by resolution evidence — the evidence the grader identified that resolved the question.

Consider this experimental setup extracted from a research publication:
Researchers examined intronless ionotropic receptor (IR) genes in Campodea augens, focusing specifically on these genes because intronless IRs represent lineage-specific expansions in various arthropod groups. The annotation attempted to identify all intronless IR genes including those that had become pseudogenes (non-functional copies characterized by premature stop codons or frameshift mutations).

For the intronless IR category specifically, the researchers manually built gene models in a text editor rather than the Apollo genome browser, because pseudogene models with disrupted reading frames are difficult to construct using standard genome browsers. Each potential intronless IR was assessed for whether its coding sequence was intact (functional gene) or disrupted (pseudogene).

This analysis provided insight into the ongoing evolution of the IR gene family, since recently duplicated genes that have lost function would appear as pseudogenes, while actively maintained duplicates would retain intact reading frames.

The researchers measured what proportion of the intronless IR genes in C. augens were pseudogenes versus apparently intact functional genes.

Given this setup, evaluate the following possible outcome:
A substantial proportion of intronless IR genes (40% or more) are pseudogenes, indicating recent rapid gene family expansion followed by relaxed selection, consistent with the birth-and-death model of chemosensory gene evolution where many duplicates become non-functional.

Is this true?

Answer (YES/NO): NO